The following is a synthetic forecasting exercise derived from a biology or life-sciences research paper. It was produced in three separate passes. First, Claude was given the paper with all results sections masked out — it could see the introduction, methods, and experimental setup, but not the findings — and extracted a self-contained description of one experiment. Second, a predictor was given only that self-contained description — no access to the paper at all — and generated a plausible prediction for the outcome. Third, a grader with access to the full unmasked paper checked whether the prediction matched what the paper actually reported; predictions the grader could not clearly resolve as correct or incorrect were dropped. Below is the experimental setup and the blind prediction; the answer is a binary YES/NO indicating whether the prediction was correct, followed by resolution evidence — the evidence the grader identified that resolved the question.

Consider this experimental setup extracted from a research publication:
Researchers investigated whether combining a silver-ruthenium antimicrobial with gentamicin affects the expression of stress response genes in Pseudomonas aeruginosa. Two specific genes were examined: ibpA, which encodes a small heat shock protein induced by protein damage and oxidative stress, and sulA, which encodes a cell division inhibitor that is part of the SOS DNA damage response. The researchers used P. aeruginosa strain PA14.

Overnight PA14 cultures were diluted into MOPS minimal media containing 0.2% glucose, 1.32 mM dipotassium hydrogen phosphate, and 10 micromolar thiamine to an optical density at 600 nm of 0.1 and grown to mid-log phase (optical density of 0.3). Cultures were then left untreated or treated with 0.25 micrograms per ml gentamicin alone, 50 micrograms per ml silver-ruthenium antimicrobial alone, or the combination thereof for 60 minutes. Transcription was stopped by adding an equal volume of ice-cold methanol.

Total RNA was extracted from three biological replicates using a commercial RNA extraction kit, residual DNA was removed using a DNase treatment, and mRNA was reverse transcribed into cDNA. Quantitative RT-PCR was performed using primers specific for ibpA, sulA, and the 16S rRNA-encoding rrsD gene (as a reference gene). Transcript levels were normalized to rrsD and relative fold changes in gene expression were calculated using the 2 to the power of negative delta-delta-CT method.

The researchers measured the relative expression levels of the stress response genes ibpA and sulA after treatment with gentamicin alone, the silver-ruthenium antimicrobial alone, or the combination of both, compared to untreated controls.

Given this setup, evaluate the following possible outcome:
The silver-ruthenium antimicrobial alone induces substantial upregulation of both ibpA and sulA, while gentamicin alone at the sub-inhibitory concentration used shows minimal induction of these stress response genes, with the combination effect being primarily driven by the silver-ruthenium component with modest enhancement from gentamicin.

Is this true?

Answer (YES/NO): NO